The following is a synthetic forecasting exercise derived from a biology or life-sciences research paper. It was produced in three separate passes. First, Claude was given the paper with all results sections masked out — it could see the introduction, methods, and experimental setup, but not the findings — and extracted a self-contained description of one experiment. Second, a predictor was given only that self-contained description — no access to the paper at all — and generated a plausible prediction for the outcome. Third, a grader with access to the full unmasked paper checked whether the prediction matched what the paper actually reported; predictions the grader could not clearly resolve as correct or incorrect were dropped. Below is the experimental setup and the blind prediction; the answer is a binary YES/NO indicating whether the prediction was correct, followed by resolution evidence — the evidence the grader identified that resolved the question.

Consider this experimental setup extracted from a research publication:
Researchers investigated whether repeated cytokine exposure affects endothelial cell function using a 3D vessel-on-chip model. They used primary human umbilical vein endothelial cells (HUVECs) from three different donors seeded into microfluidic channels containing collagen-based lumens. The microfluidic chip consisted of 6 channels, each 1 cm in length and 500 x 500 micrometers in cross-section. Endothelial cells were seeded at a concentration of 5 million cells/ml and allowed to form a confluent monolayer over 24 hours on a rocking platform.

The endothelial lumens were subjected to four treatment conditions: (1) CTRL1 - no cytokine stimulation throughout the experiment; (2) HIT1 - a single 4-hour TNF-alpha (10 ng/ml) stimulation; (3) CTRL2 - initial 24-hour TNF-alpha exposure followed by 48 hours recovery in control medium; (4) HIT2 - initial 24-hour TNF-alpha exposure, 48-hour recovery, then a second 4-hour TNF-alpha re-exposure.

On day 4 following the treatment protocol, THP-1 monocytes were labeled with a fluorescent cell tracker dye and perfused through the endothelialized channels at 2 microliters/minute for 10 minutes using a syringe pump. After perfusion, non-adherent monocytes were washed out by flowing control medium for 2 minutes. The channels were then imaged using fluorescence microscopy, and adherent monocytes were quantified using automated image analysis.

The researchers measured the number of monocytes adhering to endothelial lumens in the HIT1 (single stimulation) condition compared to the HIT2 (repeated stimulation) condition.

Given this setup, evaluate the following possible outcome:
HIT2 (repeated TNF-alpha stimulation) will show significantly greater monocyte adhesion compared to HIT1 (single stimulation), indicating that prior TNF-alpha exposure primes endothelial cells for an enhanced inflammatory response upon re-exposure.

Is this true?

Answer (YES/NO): YES